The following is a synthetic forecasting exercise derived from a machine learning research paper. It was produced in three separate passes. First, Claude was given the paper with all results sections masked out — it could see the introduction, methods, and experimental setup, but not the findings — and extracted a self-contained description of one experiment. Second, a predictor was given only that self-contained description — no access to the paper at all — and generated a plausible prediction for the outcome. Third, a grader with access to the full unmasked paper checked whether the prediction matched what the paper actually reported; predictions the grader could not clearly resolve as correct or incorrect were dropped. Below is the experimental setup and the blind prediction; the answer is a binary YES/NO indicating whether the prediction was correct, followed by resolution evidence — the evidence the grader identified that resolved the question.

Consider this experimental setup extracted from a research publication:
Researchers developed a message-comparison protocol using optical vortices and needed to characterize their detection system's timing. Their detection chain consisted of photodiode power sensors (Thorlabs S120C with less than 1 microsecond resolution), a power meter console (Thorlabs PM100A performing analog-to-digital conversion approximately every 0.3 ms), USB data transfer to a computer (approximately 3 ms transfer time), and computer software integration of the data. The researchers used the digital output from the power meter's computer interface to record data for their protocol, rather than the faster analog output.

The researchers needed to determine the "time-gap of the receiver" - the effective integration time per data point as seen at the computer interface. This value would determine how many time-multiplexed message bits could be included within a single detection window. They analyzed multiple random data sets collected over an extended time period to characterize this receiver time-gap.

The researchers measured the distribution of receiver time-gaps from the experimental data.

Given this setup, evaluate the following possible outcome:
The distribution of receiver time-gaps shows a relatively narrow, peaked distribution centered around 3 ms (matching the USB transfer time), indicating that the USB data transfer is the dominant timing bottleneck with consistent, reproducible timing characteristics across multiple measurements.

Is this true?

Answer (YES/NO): NO